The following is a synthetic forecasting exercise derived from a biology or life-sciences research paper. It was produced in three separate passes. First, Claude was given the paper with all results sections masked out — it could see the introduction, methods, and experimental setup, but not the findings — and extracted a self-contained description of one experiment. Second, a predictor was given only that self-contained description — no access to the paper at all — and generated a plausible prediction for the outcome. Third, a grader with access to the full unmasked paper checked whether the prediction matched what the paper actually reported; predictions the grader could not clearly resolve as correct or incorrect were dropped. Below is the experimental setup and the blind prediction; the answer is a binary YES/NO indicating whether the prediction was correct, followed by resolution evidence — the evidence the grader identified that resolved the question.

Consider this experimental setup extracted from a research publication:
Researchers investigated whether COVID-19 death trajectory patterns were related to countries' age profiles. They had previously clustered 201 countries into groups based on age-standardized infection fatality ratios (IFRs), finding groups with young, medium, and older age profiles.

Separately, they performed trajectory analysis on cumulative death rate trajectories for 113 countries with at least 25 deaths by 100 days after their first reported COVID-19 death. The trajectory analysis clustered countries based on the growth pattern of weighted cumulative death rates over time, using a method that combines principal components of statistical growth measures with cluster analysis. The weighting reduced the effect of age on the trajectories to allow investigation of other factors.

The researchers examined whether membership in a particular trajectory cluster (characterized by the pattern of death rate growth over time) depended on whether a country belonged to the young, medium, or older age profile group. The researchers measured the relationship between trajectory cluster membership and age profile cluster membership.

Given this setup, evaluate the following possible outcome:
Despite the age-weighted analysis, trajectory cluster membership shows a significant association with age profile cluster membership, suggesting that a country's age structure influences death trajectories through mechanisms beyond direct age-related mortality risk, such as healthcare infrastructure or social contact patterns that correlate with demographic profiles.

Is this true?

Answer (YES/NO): NO